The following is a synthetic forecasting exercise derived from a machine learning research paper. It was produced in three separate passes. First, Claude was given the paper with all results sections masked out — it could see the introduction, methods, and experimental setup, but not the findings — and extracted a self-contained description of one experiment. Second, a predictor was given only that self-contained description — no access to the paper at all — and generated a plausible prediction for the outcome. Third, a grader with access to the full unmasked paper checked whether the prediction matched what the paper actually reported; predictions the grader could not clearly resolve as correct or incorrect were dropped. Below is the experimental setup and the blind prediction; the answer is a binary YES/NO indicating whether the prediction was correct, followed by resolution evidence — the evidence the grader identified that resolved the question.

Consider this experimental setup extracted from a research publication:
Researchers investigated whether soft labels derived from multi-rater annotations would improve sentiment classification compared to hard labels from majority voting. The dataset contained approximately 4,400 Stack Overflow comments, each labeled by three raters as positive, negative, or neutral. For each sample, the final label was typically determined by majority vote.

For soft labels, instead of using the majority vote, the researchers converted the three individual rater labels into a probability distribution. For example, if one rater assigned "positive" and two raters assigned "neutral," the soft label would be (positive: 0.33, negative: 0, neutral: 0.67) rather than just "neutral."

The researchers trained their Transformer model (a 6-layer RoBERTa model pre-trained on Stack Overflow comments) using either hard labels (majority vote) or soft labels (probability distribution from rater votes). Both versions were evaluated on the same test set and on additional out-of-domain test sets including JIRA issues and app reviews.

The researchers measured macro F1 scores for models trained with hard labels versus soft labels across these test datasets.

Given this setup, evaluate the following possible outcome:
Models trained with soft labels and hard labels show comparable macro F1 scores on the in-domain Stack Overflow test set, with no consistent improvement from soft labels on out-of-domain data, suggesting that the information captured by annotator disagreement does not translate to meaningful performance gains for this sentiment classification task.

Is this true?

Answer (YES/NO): NO